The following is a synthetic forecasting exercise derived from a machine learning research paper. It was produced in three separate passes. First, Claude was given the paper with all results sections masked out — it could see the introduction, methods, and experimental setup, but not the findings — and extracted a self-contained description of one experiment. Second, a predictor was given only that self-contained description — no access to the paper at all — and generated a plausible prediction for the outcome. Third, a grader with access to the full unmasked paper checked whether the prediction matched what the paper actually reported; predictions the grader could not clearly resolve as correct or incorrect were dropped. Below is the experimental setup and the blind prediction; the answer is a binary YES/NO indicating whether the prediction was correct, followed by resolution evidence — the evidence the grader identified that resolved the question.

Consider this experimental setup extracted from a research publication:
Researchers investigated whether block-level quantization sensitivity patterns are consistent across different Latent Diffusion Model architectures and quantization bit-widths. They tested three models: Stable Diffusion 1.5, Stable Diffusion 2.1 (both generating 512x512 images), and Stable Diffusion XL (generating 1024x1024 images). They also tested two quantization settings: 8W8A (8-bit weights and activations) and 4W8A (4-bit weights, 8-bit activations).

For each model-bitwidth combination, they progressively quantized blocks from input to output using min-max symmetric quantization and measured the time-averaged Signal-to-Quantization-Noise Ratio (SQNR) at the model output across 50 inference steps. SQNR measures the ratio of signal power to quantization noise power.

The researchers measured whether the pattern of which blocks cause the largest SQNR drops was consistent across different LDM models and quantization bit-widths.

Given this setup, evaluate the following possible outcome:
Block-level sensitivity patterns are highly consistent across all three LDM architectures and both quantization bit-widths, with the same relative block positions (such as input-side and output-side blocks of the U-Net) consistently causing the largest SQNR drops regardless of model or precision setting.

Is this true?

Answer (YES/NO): NO